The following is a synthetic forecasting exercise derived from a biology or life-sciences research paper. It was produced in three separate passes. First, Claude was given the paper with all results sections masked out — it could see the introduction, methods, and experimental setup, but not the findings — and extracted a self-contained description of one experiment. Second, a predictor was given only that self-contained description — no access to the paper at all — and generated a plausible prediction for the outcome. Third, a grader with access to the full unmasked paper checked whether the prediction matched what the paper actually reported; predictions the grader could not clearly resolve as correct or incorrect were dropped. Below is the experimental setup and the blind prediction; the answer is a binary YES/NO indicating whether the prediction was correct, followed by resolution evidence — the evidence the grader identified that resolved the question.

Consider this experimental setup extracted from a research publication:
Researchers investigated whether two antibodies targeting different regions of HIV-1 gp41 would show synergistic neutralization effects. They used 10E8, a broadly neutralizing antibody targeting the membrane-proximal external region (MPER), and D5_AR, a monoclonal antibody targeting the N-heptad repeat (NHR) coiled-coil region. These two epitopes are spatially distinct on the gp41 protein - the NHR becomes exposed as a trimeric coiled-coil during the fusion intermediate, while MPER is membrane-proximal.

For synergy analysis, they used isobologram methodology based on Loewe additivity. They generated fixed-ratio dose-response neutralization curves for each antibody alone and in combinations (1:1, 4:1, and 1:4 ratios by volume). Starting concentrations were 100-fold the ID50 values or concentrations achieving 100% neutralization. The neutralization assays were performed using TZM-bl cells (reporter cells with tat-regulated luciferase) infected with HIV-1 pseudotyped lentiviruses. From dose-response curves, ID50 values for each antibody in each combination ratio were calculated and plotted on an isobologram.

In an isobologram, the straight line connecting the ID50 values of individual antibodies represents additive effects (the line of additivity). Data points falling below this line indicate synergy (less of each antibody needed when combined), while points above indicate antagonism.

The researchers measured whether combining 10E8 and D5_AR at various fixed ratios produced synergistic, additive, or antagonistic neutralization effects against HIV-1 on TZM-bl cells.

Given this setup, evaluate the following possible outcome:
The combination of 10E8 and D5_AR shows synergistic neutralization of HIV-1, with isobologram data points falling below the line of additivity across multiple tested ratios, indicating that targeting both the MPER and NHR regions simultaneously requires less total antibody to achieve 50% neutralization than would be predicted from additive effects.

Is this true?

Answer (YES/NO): YES